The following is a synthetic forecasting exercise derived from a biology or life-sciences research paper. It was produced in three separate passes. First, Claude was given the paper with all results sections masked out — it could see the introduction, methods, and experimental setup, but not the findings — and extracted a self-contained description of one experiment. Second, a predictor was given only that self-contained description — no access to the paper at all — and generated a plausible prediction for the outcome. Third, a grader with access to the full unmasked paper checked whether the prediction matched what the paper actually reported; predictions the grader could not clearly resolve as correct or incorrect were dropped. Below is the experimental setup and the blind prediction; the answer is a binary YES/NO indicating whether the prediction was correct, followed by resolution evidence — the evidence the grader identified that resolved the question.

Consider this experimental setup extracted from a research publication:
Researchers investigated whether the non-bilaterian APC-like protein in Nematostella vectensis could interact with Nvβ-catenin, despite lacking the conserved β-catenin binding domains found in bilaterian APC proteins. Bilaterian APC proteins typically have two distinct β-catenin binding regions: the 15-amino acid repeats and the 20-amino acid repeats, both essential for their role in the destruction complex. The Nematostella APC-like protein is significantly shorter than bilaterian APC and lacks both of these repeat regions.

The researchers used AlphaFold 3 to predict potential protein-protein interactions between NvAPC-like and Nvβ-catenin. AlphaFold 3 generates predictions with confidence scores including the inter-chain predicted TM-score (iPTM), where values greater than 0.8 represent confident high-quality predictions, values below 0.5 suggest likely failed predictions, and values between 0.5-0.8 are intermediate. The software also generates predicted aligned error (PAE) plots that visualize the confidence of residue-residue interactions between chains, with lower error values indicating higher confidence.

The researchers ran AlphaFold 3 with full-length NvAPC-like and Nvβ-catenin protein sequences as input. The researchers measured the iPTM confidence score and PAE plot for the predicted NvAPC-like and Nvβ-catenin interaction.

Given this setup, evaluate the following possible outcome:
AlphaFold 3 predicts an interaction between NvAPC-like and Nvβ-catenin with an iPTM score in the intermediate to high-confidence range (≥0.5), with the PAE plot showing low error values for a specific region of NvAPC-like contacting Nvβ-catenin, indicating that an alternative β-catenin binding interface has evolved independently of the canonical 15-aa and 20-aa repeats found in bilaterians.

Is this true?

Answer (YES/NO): YES